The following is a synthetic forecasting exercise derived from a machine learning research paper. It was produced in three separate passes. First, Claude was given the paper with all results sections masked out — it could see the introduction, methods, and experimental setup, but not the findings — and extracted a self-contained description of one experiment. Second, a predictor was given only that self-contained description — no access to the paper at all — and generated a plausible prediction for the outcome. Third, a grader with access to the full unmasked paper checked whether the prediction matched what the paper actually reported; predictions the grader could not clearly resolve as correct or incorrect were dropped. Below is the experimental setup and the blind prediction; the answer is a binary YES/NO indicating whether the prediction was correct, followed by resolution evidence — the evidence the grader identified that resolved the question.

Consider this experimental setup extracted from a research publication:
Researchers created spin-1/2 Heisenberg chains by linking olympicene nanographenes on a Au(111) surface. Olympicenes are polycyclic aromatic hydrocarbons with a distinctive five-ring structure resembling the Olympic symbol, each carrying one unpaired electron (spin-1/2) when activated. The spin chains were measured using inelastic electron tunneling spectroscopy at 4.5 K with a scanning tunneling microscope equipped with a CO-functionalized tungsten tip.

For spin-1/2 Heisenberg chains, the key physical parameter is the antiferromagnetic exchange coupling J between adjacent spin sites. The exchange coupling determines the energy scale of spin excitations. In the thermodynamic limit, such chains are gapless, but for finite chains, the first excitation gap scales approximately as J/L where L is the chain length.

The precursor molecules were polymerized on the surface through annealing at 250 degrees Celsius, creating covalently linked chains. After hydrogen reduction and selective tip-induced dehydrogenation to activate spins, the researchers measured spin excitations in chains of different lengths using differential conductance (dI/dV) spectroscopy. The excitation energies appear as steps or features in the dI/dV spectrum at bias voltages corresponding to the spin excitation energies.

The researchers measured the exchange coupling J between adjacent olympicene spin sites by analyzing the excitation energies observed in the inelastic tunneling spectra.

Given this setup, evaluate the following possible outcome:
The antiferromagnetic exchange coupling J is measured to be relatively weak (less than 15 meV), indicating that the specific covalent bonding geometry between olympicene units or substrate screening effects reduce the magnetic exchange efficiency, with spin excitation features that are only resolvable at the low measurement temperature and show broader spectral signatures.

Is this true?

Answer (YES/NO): NO